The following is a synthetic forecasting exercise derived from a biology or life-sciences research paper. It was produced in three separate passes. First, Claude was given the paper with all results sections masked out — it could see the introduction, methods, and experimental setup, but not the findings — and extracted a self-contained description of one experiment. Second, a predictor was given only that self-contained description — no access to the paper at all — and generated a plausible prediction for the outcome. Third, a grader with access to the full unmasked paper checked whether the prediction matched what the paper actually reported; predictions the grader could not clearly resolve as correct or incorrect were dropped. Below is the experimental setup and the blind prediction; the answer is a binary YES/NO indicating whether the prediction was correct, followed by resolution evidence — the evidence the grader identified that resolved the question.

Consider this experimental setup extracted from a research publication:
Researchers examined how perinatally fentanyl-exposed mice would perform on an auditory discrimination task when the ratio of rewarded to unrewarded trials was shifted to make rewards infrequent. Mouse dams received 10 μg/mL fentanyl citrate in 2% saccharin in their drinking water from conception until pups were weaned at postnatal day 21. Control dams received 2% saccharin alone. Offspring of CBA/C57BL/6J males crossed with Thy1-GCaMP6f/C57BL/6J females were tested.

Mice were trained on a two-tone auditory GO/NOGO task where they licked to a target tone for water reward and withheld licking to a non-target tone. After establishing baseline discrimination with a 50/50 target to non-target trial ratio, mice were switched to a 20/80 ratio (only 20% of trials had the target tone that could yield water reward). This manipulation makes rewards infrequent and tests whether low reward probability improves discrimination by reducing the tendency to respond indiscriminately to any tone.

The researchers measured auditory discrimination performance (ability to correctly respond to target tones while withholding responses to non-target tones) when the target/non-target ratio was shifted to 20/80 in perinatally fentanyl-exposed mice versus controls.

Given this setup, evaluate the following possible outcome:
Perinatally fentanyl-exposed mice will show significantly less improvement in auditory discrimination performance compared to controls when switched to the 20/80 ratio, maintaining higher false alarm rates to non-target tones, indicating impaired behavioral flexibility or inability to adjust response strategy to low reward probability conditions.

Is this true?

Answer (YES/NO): NO